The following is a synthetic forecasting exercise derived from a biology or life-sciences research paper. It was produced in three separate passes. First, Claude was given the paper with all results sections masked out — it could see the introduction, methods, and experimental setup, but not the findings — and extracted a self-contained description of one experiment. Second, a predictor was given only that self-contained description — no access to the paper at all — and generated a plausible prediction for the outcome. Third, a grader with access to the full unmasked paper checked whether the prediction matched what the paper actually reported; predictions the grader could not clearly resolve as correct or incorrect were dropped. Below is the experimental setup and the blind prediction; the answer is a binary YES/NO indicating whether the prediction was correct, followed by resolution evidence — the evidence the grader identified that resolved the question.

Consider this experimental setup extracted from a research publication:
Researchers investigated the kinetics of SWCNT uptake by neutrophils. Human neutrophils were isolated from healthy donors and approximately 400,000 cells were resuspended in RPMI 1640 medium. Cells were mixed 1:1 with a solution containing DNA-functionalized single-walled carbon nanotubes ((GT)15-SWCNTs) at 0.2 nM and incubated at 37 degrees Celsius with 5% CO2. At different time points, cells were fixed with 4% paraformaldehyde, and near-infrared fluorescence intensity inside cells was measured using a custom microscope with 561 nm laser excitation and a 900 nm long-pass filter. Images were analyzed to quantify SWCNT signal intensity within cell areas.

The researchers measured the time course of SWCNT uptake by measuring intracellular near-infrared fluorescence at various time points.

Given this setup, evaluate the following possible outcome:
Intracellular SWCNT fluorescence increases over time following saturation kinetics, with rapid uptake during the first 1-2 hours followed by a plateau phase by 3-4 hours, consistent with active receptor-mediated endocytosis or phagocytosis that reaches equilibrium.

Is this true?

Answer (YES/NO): NO